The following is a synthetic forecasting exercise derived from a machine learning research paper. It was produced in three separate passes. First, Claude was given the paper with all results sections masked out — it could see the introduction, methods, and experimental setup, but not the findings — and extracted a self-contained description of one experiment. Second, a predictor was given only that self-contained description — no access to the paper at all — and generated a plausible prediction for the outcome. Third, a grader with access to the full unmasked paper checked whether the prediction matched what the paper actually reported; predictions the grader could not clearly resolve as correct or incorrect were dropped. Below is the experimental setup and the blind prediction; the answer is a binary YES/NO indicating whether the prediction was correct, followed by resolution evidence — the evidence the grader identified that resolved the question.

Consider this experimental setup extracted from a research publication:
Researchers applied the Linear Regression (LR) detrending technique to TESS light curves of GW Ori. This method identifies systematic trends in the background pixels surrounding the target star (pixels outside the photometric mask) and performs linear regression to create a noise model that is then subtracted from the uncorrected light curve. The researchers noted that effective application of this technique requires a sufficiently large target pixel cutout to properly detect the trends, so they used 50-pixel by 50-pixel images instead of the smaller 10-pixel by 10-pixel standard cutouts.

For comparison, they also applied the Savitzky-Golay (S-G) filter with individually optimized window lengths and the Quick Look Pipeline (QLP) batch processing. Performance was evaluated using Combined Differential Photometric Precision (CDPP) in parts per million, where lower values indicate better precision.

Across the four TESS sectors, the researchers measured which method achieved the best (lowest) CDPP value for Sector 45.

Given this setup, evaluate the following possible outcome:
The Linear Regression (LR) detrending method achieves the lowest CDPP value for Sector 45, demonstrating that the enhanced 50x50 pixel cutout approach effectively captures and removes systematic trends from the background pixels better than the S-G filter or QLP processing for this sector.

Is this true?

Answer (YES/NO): YES